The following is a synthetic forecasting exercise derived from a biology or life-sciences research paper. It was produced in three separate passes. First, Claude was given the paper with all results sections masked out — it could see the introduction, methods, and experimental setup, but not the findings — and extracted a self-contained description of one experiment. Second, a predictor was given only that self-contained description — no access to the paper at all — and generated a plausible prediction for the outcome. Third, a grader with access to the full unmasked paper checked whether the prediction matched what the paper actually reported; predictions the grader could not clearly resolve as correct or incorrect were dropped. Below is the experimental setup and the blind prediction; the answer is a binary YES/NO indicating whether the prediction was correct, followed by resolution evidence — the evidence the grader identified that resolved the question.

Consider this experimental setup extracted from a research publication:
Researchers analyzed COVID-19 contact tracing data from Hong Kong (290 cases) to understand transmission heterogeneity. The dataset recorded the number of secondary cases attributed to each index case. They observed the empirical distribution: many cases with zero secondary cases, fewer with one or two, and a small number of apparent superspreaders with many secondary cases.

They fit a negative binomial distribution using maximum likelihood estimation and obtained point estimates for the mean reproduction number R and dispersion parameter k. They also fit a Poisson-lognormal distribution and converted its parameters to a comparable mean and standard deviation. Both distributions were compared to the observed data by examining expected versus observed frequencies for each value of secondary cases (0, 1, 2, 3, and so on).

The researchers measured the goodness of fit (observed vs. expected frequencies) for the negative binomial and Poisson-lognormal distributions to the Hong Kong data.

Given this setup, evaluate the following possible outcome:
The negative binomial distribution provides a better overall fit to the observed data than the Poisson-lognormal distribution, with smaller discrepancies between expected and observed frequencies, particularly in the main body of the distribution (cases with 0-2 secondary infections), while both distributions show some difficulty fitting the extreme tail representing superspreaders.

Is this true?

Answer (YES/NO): NO